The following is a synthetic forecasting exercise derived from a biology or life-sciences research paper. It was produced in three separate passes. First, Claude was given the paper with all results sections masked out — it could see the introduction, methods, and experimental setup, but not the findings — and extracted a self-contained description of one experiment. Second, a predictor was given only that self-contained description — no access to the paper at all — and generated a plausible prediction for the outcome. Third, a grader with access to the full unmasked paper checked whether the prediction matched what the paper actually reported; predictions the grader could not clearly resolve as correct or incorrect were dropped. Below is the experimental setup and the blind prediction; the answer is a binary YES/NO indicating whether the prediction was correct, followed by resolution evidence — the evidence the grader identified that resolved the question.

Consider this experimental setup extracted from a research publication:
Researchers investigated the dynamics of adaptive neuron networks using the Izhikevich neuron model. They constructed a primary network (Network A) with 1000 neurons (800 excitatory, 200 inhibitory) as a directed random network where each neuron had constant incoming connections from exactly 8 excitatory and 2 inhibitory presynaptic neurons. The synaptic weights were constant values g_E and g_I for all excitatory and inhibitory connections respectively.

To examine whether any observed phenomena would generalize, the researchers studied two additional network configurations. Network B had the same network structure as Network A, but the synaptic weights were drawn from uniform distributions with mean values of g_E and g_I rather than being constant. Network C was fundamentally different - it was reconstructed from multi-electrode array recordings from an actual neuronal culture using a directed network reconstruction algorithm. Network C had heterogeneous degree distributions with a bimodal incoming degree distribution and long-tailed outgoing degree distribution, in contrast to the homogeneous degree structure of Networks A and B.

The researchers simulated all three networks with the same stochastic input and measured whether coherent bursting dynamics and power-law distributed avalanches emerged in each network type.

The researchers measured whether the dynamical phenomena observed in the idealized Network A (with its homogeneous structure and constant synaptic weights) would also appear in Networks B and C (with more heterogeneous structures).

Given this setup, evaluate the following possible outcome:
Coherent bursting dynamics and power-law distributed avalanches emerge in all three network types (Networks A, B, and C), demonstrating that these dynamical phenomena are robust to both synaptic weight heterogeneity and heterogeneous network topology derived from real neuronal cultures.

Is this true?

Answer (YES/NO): YES